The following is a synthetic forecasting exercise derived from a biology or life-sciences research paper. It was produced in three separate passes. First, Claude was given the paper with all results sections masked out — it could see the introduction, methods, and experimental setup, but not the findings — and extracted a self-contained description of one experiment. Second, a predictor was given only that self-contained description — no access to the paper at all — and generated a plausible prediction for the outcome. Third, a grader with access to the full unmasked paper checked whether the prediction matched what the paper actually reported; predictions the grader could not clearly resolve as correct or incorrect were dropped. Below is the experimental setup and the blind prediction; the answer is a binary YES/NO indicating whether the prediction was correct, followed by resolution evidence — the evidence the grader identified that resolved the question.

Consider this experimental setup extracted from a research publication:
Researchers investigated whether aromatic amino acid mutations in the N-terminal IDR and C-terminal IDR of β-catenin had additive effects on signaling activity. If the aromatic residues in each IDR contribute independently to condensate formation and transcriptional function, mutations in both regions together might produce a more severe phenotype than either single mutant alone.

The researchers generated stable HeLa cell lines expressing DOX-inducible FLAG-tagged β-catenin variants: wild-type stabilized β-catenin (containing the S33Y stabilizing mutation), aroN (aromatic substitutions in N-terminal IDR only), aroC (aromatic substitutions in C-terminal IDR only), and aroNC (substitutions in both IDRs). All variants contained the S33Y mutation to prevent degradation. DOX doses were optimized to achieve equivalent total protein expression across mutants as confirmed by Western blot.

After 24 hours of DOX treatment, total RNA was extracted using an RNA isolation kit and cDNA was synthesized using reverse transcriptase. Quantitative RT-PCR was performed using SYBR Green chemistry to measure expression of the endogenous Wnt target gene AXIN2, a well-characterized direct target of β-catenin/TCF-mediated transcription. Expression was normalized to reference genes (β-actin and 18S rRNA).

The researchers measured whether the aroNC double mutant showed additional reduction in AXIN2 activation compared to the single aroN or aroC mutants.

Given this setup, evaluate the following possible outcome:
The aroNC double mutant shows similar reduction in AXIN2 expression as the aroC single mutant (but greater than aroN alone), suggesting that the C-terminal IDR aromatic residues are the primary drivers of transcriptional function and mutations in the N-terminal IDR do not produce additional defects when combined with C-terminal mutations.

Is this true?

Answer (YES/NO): NO